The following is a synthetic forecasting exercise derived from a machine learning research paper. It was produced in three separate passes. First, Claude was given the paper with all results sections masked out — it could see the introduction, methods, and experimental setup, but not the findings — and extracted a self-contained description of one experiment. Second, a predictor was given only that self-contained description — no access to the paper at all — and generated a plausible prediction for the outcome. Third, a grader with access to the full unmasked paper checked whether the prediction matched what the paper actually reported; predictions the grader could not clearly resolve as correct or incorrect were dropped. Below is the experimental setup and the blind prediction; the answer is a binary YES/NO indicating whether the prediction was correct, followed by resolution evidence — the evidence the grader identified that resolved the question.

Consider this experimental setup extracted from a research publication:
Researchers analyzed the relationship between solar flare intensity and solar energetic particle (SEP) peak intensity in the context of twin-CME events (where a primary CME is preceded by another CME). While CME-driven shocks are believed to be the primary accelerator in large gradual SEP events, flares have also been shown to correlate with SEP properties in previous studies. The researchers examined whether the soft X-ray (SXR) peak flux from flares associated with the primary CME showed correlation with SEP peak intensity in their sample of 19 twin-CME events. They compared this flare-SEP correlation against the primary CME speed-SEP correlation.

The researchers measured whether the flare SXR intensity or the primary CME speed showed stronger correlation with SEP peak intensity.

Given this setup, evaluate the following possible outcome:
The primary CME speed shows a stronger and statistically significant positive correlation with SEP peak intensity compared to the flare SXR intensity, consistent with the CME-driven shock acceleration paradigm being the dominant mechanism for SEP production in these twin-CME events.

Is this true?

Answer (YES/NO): YES